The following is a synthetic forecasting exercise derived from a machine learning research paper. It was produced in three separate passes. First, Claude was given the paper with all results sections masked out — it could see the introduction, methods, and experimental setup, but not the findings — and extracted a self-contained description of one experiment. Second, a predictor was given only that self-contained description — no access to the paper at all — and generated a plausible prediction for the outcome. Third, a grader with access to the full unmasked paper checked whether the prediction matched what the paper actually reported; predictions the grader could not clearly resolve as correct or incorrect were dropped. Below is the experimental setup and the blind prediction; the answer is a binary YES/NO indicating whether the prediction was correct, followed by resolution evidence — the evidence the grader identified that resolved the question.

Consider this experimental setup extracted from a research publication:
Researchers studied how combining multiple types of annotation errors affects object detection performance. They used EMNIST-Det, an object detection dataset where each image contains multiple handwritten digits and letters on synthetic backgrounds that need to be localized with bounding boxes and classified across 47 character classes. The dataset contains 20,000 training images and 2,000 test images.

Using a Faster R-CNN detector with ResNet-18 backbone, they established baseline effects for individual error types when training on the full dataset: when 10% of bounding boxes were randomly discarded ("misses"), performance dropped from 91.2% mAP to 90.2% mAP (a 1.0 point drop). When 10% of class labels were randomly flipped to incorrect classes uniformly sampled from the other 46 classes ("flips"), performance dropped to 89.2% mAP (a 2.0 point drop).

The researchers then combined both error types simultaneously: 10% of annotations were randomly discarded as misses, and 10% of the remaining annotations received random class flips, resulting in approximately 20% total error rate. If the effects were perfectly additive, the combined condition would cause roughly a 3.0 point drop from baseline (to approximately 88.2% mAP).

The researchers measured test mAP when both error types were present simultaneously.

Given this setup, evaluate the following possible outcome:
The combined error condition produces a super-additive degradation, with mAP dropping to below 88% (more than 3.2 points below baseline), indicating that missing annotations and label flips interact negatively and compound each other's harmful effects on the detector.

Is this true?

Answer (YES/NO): NO